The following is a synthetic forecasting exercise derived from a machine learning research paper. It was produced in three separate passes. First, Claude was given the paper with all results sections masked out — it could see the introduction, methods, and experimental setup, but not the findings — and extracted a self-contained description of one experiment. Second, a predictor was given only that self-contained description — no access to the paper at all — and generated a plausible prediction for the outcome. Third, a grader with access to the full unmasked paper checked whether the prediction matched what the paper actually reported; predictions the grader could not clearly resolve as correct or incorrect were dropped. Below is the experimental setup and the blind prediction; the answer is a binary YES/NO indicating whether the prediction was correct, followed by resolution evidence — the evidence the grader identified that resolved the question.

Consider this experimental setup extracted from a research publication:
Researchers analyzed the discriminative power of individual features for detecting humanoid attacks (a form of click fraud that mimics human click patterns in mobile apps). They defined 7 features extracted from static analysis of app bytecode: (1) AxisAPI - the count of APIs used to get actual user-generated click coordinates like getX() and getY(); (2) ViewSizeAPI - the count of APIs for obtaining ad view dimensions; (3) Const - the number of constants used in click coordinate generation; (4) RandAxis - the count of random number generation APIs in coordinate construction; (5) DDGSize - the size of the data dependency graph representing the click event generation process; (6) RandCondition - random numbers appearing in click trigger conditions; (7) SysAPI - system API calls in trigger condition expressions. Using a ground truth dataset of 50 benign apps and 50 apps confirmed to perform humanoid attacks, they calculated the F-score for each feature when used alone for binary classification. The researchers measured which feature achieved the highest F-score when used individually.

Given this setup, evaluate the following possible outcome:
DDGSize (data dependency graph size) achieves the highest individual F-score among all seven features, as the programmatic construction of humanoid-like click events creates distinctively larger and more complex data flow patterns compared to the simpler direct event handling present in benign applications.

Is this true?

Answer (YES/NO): NO